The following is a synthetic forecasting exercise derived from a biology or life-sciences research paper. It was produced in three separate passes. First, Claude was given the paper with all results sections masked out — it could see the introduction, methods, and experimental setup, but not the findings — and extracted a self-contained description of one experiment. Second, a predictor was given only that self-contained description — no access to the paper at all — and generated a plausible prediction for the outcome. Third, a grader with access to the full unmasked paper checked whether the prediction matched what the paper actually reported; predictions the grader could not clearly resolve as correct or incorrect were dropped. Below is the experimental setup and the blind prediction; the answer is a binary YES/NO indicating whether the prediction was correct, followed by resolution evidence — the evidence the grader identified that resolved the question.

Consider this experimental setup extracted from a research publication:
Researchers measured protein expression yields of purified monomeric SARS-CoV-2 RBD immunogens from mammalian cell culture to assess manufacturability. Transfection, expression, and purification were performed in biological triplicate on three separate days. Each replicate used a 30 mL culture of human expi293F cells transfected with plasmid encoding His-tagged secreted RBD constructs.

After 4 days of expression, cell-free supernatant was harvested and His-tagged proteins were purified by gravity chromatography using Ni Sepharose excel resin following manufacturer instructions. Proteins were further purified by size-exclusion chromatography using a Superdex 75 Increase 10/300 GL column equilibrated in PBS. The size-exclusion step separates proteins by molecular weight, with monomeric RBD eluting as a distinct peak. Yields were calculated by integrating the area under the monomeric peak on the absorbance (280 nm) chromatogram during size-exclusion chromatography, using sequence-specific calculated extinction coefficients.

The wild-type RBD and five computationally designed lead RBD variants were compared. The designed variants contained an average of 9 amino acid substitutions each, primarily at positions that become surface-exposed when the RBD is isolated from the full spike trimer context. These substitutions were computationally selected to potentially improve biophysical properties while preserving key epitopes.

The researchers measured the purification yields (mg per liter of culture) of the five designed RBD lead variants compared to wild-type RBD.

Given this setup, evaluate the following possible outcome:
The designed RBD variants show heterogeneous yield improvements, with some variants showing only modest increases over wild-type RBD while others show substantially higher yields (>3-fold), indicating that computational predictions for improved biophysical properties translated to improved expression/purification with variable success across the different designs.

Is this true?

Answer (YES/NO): NO